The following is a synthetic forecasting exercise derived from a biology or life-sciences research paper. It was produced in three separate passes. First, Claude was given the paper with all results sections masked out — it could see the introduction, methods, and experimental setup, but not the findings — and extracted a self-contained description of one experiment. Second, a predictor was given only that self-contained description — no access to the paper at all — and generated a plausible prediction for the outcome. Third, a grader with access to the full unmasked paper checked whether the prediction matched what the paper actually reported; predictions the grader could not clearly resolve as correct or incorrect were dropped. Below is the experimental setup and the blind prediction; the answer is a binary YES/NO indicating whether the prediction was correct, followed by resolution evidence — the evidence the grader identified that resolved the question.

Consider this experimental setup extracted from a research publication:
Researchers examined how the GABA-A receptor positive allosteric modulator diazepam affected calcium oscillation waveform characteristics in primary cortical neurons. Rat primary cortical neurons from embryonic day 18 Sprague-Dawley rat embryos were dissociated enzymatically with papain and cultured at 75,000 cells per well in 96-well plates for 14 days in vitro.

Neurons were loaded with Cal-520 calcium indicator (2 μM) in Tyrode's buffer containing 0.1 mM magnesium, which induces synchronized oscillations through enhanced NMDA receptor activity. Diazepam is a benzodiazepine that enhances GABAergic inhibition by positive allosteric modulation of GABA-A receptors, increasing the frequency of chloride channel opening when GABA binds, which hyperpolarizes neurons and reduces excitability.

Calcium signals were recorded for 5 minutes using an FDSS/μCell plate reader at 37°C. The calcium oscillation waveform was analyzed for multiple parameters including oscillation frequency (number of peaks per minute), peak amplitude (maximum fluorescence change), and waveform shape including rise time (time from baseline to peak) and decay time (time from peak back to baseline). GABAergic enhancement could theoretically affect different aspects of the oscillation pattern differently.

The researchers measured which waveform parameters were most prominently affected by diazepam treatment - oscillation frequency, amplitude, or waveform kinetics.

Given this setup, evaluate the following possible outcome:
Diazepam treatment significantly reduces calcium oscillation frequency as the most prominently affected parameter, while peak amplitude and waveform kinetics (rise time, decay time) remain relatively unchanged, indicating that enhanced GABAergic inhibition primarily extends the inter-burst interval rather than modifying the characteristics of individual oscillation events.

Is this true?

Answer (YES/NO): NO